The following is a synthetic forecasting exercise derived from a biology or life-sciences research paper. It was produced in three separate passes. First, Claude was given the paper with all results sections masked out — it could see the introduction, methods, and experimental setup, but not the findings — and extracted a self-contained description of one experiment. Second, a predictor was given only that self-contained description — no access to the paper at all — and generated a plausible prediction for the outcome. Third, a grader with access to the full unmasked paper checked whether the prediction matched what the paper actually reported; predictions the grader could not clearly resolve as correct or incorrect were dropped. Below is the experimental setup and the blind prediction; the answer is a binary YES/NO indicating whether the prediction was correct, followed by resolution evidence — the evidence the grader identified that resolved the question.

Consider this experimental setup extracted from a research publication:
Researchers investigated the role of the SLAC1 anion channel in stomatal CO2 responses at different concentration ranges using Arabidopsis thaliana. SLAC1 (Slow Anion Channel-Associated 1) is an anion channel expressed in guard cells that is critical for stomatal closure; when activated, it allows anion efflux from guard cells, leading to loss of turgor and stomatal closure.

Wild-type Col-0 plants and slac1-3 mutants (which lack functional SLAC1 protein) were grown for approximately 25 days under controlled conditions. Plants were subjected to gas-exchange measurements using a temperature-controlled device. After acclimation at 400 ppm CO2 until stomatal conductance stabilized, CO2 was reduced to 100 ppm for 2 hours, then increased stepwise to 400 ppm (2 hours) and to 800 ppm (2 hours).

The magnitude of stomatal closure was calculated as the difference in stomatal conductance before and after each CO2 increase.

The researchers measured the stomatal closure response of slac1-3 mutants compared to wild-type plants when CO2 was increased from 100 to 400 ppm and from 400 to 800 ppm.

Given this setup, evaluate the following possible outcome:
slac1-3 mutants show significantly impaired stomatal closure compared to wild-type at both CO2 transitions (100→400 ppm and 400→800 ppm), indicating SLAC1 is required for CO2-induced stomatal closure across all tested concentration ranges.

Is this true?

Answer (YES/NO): NO